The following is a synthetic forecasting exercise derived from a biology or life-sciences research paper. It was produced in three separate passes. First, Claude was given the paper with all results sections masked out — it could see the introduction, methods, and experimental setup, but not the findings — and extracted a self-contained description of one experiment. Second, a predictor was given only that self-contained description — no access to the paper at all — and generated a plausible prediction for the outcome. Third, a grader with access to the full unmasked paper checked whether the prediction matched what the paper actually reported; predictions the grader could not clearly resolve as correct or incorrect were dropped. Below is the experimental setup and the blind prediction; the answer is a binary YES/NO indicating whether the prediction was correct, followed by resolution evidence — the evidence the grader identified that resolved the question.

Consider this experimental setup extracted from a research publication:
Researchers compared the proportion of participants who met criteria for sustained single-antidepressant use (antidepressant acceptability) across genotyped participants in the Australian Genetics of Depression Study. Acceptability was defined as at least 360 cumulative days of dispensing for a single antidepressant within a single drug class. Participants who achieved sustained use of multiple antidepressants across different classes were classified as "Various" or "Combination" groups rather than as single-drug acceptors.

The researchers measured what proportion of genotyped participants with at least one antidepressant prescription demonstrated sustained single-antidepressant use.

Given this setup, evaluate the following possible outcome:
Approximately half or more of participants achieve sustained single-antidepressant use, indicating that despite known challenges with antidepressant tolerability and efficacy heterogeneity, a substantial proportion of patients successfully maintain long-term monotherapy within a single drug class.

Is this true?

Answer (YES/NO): YES